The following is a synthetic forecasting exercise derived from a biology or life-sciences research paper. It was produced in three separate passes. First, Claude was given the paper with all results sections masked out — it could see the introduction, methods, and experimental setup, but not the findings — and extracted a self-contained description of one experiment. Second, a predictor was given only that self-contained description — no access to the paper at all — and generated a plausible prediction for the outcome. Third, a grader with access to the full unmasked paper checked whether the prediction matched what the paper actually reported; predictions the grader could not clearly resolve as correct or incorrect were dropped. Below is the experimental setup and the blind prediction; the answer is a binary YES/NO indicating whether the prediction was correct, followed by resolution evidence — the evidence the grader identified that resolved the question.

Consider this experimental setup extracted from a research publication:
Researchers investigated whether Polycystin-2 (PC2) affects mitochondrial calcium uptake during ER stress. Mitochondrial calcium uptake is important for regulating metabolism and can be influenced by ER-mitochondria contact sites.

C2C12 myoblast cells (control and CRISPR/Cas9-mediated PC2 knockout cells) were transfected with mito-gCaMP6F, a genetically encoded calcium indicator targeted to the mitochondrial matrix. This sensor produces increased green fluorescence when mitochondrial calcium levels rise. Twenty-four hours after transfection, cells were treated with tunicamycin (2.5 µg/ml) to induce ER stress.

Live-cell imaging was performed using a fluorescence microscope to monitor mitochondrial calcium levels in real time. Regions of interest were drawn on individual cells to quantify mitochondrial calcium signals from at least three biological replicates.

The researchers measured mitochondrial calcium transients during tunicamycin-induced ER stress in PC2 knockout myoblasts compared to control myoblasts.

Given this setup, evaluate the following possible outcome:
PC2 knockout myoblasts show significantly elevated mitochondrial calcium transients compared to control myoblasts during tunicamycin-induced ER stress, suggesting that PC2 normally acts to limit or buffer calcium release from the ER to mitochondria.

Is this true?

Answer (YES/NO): NO